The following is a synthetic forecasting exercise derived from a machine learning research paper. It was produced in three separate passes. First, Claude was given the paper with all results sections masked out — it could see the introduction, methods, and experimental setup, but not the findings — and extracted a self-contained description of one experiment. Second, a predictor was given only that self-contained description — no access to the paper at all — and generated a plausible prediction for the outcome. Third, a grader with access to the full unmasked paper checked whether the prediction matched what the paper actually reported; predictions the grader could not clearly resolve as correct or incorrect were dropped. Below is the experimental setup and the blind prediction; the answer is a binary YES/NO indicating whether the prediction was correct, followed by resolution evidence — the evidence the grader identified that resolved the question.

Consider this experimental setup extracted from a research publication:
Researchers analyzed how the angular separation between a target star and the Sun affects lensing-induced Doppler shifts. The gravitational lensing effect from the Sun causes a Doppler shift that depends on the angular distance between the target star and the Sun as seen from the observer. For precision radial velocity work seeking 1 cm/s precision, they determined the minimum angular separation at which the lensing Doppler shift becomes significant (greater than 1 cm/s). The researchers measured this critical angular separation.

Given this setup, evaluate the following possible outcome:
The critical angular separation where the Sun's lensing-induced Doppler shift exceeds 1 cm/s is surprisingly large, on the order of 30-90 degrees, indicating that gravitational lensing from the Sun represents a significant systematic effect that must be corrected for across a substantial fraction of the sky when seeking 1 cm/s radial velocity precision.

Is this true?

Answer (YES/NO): NO